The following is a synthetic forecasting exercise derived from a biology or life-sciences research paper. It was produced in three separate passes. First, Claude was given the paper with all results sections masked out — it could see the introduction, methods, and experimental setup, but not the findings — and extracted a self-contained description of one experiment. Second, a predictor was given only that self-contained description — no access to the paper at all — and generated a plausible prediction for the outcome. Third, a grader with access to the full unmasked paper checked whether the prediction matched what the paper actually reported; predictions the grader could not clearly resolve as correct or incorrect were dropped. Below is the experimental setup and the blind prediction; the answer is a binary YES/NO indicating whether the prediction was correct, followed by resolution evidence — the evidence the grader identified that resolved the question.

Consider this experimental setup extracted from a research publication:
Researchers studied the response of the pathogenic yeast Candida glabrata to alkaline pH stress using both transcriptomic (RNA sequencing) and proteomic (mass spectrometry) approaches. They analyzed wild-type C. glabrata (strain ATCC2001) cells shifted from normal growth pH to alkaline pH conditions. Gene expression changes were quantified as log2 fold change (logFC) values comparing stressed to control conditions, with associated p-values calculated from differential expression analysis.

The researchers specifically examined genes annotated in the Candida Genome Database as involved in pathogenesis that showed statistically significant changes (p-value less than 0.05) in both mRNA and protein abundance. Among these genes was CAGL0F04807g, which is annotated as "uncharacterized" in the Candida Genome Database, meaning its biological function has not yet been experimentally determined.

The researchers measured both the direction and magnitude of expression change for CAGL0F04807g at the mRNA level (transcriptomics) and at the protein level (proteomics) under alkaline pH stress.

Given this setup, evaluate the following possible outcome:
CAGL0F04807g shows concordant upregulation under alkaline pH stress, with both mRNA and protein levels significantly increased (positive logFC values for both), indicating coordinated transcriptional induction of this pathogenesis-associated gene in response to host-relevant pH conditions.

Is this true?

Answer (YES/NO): YES